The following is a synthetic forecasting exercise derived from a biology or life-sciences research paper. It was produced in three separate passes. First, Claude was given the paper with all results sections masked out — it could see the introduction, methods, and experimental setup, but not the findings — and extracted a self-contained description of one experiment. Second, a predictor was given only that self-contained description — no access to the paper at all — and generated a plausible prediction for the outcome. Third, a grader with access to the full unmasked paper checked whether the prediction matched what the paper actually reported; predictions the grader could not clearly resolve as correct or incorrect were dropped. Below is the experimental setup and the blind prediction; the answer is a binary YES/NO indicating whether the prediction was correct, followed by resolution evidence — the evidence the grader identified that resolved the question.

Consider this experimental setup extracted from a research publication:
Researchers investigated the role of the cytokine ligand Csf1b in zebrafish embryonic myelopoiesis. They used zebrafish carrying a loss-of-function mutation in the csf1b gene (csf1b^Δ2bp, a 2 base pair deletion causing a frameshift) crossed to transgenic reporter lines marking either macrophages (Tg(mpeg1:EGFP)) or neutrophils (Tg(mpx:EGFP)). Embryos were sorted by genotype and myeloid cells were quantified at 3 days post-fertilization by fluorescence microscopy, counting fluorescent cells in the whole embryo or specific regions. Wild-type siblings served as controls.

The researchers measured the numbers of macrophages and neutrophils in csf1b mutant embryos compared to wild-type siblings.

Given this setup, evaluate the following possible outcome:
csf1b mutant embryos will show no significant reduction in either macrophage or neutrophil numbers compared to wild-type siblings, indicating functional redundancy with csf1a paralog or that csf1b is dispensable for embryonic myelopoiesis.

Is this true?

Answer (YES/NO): YES